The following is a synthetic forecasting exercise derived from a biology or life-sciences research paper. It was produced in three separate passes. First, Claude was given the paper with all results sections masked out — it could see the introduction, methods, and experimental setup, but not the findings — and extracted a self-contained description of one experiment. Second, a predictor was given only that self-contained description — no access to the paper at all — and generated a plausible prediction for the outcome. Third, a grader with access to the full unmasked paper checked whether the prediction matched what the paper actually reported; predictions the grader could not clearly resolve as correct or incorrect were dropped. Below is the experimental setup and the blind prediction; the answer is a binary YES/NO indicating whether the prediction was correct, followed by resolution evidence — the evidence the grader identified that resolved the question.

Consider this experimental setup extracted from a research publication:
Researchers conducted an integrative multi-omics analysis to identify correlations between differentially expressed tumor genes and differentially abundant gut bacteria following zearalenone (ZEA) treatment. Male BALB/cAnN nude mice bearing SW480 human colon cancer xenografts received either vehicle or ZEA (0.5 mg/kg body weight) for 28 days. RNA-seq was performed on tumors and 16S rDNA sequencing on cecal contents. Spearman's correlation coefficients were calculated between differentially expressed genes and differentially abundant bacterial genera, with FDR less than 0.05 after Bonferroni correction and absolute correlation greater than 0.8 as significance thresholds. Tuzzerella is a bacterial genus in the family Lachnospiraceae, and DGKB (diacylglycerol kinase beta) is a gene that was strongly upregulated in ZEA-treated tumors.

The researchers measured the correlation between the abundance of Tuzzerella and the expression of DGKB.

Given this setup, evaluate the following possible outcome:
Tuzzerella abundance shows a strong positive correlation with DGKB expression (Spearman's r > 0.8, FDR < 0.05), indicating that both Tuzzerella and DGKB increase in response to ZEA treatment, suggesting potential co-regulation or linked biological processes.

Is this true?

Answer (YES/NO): NO